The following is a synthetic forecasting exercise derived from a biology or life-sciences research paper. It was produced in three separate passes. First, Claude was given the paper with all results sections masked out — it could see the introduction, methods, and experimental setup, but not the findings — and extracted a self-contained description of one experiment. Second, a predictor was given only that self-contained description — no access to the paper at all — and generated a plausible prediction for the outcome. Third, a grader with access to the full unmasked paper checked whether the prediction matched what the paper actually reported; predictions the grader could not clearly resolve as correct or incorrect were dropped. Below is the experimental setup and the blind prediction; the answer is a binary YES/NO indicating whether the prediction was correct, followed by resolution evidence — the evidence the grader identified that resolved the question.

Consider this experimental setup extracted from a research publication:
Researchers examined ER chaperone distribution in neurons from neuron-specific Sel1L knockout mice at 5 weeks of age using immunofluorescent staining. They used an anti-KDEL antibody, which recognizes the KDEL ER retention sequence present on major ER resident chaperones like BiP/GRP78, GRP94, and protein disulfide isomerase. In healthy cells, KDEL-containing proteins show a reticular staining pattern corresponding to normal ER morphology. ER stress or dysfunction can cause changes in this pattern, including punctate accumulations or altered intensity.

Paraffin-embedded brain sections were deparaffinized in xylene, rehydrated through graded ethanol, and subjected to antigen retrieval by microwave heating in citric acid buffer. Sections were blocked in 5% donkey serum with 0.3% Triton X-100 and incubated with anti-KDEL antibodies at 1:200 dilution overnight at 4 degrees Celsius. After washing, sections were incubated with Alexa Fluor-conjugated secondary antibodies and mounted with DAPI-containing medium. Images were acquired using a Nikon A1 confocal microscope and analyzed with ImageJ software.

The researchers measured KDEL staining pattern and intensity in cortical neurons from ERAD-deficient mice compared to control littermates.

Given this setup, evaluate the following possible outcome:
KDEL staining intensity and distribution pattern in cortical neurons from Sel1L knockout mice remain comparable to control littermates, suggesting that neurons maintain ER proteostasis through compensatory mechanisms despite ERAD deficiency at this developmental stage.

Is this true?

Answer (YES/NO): NO